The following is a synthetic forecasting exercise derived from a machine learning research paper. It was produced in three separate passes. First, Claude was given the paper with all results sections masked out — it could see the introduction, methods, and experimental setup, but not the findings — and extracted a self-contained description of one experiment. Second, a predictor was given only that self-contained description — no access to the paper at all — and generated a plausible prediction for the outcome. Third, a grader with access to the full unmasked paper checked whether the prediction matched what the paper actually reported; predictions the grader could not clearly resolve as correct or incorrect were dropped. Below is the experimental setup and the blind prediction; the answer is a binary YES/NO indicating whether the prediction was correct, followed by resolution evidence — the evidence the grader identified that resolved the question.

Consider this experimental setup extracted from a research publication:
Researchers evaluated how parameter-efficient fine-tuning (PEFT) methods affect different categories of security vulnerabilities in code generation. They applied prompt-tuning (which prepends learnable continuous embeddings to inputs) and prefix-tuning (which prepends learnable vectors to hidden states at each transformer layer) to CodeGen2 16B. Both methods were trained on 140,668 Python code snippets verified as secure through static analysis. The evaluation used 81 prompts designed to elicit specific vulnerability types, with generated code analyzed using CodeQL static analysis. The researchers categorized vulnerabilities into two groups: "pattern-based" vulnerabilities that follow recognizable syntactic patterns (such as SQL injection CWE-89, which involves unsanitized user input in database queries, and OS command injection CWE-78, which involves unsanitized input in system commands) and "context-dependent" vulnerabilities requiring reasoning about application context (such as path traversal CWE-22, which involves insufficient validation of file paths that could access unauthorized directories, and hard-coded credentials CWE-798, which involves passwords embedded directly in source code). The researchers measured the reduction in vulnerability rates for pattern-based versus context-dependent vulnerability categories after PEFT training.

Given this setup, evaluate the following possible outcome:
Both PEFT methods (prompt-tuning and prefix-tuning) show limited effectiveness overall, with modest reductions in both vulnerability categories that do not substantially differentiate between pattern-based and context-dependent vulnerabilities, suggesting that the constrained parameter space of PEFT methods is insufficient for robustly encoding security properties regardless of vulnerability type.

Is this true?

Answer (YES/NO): NO